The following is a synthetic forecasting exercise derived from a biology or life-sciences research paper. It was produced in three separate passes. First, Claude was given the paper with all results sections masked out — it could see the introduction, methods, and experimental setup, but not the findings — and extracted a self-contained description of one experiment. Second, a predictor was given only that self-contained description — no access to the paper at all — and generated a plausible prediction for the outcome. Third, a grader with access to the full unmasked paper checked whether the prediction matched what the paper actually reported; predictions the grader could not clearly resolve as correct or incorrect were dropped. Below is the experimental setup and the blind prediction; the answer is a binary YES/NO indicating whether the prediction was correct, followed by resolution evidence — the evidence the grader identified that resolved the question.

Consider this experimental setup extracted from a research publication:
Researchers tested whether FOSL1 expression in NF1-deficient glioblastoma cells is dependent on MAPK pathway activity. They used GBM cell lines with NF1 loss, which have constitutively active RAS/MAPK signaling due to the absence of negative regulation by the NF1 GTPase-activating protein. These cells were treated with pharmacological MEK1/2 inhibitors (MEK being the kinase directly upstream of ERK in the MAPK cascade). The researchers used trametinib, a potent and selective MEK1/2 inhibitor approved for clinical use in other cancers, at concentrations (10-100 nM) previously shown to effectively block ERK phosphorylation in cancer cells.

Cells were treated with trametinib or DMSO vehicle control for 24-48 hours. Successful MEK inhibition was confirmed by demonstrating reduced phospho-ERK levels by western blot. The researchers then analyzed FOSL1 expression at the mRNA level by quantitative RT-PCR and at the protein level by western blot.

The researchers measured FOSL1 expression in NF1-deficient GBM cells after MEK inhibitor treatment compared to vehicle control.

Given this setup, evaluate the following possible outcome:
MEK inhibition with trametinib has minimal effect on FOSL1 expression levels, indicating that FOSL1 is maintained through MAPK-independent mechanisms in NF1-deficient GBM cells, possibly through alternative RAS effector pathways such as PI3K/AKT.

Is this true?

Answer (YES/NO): NO